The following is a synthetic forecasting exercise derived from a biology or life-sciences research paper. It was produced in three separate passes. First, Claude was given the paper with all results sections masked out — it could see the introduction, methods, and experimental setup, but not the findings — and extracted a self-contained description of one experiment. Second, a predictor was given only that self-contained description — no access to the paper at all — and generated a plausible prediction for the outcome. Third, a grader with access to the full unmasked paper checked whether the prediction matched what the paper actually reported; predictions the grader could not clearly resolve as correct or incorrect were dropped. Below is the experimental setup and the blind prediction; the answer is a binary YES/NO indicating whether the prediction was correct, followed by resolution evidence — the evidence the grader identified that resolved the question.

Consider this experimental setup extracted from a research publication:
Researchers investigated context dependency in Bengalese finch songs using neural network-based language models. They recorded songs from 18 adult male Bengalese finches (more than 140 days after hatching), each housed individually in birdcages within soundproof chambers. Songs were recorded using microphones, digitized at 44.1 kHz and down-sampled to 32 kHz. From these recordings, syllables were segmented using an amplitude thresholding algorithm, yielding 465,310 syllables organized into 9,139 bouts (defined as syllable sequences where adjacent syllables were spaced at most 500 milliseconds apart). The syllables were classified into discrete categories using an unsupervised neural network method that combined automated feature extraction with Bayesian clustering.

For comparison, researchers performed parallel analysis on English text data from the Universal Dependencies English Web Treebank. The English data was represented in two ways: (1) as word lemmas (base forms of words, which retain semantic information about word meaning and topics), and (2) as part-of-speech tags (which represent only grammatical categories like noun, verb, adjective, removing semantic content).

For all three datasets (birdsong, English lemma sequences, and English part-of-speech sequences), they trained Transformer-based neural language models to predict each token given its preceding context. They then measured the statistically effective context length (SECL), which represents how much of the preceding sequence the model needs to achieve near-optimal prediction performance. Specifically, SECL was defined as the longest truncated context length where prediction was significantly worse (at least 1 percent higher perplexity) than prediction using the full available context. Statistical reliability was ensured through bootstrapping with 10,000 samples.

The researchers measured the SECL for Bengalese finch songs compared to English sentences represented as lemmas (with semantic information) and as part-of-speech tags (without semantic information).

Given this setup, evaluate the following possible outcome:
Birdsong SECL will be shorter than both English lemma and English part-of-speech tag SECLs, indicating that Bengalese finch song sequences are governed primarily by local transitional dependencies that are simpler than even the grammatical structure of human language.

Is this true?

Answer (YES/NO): NO